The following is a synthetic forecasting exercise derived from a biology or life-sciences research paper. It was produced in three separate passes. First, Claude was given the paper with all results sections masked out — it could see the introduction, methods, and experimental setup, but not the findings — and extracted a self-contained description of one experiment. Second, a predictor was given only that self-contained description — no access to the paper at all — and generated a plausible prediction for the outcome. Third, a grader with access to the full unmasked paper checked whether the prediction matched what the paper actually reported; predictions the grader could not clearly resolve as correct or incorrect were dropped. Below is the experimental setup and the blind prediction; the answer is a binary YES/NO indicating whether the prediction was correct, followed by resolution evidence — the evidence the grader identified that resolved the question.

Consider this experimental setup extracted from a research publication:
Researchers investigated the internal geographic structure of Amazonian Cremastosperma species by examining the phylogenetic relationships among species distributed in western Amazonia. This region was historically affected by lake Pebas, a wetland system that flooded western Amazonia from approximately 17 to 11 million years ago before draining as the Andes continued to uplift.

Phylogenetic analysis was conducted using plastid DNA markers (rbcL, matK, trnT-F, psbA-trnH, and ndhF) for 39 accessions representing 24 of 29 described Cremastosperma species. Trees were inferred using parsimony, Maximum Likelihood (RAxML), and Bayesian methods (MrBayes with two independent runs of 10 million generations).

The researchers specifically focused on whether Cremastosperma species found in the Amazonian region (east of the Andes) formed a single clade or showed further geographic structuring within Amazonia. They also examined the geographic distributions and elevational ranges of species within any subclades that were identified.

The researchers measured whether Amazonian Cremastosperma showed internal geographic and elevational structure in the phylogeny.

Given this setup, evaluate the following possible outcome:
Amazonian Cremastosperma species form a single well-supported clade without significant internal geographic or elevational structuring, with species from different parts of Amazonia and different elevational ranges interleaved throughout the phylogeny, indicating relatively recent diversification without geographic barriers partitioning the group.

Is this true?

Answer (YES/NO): NO